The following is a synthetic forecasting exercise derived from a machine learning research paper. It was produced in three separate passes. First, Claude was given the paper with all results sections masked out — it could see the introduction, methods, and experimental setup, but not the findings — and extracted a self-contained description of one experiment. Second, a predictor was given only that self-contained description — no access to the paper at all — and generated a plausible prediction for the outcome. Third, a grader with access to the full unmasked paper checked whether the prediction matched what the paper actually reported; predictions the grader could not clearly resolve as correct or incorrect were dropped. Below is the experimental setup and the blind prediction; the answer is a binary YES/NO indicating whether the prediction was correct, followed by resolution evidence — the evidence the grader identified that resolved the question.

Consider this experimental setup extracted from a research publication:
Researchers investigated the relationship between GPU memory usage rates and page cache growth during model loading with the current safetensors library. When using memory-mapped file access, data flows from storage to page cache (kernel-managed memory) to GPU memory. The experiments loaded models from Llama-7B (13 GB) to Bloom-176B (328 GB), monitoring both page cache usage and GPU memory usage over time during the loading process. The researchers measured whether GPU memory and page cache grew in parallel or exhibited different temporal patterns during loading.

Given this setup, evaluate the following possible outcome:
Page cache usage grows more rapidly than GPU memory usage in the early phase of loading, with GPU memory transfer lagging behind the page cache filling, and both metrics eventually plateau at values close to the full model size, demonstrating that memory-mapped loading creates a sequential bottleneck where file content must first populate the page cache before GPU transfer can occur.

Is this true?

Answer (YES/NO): NO